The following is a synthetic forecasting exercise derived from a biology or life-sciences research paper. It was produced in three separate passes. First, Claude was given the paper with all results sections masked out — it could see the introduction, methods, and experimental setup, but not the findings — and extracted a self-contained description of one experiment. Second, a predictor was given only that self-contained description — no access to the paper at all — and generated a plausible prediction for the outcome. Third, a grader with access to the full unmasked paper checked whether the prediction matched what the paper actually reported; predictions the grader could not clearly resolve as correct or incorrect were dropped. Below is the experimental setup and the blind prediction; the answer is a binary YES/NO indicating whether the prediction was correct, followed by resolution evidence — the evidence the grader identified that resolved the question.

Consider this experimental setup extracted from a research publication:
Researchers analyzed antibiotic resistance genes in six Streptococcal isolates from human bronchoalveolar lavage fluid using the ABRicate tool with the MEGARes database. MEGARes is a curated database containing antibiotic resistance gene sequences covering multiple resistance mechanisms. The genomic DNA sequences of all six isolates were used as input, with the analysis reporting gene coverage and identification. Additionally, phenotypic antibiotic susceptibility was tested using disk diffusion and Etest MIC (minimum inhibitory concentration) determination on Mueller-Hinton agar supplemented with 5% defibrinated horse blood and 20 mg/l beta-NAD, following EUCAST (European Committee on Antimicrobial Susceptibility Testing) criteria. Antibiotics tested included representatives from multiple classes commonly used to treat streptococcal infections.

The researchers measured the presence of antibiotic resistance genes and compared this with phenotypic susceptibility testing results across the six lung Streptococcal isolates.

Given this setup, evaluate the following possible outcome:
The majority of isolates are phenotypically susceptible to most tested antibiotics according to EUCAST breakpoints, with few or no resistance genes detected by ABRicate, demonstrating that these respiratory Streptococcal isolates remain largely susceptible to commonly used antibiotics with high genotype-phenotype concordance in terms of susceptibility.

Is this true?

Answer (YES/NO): NO